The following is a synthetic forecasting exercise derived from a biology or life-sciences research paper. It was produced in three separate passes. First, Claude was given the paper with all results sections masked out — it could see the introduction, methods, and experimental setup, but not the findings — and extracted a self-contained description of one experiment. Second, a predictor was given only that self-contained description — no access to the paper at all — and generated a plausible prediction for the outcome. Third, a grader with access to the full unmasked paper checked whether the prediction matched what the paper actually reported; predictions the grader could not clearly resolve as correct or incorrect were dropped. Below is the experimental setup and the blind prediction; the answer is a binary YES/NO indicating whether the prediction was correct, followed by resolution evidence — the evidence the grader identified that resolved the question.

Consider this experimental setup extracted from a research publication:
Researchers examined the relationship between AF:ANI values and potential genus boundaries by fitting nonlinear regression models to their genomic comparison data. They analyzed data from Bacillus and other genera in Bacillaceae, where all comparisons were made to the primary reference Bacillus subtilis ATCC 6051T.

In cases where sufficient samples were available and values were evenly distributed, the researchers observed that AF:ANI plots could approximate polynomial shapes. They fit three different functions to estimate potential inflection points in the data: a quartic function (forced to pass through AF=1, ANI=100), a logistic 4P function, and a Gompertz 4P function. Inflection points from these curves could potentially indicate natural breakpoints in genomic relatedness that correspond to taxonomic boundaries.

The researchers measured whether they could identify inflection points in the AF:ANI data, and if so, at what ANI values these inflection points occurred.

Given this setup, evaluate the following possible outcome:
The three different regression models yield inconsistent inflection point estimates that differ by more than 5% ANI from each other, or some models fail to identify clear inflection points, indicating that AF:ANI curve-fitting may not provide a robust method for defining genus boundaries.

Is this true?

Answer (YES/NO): NO